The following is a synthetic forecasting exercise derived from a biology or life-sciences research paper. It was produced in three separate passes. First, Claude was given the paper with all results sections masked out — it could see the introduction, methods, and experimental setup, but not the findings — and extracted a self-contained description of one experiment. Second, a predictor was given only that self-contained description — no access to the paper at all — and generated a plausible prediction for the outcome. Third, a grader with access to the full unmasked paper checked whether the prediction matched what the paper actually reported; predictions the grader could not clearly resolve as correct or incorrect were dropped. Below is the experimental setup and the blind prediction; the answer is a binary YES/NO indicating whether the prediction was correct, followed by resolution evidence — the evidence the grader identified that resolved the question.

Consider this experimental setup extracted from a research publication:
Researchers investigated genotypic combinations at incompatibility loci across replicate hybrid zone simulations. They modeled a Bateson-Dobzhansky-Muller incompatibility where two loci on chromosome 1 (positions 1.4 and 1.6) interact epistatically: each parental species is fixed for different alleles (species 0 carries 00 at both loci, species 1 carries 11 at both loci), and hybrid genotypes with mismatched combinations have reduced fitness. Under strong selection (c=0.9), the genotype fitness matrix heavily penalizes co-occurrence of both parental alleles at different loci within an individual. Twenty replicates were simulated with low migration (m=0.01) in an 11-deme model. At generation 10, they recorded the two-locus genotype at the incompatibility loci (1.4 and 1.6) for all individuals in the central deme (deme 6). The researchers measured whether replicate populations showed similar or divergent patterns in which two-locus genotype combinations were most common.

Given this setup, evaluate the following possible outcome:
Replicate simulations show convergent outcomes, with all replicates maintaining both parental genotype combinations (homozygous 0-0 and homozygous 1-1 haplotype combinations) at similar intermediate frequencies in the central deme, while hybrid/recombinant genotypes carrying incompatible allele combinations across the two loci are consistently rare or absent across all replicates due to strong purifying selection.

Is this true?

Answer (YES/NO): NO